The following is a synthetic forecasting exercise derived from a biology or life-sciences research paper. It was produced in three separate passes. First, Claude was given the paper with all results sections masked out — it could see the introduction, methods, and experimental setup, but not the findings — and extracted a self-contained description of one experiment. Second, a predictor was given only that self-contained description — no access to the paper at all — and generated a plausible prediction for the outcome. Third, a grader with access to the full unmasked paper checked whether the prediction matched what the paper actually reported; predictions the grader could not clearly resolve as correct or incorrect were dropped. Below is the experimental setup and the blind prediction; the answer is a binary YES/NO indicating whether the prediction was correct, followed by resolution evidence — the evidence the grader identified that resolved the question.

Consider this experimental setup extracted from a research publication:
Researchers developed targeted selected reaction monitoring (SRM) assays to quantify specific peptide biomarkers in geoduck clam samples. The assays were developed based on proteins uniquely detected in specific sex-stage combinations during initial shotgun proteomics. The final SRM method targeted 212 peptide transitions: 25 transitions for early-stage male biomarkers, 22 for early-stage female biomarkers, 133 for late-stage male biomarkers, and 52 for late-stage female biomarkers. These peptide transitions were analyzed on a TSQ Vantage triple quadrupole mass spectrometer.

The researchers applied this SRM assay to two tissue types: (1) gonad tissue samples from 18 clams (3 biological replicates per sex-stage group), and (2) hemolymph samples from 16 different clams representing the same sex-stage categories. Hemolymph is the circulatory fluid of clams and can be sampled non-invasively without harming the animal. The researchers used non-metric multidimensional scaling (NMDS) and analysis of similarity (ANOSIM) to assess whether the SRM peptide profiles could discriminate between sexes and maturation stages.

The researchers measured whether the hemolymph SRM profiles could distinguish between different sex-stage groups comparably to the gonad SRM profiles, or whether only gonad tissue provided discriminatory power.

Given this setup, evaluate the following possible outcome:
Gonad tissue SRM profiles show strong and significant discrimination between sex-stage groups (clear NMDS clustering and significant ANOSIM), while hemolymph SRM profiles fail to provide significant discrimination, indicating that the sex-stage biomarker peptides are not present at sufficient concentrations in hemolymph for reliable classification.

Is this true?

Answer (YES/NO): NO